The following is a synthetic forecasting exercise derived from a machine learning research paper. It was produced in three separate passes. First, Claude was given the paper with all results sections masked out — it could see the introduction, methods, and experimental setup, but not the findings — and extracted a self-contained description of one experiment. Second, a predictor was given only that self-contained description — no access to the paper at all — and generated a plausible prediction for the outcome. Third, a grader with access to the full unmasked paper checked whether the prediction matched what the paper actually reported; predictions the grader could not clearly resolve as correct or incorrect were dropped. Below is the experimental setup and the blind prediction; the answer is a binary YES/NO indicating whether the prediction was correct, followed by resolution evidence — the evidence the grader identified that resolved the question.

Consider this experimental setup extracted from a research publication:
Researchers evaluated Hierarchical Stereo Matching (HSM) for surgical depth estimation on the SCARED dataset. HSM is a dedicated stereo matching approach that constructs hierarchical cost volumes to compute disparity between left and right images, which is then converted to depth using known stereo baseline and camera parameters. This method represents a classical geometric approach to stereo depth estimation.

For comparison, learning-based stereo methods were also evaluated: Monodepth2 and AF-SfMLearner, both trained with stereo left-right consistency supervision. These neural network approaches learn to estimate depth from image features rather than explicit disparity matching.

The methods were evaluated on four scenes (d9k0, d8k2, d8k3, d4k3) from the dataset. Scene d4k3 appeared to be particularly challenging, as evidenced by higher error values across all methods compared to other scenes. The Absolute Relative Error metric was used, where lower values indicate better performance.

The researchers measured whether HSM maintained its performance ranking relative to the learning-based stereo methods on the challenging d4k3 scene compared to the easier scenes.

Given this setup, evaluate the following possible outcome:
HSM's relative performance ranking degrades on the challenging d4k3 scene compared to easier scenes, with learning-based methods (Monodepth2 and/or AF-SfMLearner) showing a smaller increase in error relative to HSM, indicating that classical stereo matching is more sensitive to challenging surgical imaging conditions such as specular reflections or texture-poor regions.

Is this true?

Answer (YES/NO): YES